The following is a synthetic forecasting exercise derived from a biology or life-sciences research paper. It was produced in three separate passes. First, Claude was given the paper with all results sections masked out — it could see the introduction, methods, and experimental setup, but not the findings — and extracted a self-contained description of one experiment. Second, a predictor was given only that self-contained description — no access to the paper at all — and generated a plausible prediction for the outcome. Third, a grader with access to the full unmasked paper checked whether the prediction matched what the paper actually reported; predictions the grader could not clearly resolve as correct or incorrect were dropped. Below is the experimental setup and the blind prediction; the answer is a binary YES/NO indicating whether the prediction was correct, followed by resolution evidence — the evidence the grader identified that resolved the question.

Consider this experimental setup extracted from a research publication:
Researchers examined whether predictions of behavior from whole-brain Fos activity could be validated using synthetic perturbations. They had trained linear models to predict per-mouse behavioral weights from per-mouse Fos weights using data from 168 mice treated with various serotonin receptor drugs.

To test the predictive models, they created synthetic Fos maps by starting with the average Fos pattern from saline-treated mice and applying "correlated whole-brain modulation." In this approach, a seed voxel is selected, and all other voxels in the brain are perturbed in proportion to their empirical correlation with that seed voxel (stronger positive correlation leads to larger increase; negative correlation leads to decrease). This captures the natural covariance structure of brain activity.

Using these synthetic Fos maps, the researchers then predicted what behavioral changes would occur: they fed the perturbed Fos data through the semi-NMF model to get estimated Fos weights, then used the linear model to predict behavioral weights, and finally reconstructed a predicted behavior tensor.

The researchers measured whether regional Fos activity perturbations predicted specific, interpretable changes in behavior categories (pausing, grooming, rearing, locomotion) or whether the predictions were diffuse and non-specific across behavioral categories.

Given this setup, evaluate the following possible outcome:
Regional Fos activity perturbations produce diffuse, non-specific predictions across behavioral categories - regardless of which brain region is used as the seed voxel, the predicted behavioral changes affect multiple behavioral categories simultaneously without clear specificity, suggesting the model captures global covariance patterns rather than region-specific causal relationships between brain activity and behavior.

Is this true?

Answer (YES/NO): NO